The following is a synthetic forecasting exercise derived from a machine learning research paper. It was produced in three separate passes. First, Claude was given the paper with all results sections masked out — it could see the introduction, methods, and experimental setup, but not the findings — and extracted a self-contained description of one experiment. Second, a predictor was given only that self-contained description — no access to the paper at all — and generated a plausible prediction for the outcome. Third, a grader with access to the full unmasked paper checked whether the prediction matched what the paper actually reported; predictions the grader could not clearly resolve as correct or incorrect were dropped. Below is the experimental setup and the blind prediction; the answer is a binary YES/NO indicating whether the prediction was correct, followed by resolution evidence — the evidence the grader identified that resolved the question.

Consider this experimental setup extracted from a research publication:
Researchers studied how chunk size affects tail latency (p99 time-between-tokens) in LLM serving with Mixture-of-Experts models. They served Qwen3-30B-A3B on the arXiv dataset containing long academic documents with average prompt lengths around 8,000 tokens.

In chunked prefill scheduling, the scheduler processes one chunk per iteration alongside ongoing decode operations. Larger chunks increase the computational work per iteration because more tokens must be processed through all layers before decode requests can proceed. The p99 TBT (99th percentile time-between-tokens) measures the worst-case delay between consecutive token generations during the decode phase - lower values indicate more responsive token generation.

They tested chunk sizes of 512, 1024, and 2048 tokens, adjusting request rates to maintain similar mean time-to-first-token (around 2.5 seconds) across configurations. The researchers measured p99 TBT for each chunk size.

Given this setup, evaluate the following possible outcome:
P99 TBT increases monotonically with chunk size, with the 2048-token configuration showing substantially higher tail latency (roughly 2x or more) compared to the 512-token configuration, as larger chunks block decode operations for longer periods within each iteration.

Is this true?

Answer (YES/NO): YES